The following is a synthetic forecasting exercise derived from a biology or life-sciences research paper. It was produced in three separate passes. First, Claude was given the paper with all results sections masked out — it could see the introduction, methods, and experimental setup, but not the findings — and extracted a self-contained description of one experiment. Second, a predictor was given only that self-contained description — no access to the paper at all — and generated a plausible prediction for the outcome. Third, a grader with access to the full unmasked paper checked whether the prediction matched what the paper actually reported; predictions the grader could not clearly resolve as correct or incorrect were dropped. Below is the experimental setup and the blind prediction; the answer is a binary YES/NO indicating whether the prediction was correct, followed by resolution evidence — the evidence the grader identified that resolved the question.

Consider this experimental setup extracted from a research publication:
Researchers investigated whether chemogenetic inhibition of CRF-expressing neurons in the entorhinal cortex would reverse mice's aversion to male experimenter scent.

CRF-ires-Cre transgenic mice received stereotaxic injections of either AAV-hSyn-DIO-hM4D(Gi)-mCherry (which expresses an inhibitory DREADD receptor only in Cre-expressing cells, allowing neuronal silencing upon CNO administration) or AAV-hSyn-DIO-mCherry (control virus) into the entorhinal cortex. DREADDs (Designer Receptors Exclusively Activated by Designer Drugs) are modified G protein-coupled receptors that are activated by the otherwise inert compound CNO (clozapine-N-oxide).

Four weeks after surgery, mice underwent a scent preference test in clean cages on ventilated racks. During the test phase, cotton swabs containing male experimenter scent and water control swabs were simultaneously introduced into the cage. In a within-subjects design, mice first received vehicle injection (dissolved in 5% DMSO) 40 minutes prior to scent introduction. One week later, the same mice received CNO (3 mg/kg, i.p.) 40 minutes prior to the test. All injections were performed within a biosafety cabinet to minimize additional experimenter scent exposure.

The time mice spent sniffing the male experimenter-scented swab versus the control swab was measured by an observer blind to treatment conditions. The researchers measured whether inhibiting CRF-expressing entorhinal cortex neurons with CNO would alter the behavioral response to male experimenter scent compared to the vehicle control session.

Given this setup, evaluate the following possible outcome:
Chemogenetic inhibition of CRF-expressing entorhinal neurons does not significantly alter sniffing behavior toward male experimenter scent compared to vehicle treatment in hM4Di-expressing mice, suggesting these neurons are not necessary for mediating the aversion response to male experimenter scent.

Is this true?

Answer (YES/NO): NO